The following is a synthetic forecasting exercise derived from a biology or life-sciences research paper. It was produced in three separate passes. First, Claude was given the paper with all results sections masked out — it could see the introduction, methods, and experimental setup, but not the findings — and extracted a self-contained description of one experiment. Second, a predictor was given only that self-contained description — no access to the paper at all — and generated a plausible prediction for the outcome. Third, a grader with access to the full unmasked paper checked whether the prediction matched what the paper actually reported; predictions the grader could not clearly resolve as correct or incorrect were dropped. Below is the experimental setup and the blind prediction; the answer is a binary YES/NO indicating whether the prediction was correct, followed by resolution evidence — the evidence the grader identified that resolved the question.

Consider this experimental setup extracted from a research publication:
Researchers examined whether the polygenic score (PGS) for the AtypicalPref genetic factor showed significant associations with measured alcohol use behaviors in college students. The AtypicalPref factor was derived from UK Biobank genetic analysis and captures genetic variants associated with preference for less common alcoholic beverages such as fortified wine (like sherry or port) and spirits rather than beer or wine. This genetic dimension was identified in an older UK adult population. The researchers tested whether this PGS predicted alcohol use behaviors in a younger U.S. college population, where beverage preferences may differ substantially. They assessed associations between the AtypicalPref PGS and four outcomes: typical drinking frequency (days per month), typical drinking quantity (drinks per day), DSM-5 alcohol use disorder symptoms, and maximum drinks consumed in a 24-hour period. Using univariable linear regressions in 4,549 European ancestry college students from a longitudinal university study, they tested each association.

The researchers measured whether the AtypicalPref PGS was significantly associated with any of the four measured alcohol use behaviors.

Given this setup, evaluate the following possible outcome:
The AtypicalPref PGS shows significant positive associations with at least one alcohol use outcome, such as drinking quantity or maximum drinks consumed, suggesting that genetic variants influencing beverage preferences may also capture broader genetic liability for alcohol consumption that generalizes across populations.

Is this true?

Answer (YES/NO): NO